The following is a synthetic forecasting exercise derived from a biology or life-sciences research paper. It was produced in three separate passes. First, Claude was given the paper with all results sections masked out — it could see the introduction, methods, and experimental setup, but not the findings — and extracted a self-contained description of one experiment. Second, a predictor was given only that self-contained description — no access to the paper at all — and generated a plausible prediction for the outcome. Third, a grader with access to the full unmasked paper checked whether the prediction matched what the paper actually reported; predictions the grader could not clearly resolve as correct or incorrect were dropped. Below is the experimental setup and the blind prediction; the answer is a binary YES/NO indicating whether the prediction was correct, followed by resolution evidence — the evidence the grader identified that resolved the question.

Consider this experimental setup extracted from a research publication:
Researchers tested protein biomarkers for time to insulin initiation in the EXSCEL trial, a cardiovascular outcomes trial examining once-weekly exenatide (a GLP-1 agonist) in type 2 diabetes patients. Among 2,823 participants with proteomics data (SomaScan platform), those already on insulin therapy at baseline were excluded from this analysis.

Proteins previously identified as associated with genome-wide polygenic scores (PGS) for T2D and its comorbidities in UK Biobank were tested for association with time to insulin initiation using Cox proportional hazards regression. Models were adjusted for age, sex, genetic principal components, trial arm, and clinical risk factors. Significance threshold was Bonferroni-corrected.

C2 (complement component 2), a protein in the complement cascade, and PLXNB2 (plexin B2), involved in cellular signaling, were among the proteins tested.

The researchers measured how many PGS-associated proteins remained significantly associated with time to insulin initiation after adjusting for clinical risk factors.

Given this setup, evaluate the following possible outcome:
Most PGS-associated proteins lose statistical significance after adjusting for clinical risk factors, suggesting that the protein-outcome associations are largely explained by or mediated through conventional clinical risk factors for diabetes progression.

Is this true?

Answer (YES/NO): YES